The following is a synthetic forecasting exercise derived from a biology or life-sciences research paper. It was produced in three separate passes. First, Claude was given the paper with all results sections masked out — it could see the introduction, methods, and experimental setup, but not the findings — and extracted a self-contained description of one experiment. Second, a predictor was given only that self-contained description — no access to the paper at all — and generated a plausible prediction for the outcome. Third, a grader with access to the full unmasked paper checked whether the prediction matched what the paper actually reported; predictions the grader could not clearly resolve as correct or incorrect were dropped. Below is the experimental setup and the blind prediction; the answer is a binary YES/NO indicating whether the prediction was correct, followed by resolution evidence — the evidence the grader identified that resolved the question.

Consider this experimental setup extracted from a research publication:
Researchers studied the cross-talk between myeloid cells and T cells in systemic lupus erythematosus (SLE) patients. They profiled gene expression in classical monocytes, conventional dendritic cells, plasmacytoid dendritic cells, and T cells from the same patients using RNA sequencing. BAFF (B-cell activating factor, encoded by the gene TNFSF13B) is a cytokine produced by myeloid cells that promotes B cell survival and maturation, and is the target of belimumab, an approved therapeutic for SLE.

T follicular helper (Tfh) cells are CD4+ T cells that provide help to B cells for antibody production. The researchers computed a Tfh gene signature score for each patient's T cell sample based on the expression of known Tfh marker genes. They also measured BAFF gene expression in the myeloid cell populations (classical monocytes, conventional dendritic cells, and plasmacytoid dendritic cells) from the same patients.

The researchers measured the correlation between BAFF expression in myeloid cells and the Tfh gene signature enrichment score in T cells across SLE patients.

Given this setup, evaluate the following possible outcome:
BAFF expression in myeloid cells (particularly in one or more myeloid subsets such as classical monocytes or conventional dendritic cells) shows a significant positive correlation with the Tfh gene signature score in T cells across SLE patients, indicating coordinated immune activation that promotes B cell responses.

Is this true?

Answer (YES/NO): YES